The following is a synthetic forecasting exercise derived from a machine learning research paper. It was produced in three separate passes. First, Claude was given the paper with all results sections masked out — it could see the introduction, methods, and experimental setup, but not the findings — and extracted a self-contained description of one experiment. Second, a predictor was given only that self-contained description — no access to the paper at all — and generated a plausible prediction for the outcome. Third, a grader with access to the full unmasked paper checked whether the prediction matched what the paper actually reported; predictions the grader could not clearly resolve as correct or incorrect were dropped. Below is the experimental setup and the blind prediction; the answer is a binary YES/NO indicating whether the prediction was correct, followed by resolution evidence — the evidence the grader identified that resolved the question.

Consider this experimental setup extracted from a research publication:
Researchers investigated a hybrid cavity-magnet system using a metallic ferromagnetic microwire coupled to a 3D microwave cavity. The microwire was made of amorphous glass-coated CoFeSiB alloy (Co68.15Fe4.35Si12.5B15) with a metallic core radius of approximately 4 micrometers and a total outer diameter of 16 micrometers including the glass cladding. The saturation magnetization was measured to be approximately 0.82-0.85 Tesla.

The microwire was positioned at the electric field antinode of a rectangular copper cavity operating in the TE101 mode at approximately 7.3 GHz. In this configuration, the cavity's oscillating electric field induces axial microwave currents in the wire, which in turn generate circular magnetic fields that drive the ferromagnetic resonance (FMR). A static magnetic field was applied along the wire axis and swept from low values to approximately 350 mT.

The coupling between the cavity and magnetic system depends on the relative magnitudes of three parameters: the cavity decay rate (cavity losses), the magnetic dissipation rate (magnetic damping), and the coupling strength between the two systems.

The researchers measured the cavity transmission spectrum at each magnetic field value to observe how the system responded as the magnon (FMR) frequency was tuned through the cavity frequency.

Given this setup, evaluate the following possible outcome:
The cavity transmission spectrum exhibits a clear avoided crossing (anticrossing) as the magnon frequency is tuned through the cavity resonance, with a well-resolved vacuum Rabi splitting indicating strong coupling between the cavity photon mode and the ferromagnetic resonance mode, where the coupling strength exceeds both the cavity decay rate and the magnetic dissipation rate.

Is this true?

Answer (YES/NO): NO